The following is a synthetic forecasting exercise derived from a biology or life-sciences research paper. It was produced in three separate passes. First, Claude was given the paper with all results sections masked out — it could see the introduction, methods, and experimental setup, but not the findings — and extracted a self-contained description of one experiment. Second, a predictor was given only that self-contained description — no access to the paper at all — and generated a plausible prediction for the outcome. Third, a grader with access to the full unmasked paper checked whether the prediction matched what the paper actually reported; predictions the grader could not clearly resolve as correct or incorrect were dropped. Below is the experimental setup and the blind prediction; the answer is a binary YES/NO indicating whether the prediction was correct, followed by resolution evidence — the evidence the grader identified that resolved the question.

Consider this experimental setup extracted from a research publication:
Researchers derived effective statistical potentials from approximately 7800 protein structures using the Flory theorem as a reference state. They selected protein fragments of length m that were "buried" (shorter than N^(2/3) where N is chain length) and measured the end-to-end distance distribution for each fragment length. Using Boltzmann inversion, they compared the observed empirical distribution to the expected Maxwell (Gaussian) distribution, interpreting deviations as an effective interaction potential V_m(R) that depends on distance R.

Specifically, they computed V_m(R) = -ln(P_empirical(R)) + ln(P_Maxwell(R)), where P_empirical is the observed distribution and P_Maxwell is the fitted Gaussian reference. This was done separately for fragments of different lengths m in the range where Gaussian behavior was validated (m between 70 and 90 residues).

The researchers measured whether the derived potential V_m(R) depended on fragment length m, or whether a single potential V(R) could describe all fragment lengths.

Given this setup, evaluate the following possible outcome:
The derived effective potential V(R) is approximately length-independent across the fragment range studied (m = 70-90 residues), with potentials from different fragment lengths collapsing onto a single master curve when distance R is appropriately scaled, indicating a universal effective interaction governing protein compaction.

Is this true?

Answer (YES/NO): NO